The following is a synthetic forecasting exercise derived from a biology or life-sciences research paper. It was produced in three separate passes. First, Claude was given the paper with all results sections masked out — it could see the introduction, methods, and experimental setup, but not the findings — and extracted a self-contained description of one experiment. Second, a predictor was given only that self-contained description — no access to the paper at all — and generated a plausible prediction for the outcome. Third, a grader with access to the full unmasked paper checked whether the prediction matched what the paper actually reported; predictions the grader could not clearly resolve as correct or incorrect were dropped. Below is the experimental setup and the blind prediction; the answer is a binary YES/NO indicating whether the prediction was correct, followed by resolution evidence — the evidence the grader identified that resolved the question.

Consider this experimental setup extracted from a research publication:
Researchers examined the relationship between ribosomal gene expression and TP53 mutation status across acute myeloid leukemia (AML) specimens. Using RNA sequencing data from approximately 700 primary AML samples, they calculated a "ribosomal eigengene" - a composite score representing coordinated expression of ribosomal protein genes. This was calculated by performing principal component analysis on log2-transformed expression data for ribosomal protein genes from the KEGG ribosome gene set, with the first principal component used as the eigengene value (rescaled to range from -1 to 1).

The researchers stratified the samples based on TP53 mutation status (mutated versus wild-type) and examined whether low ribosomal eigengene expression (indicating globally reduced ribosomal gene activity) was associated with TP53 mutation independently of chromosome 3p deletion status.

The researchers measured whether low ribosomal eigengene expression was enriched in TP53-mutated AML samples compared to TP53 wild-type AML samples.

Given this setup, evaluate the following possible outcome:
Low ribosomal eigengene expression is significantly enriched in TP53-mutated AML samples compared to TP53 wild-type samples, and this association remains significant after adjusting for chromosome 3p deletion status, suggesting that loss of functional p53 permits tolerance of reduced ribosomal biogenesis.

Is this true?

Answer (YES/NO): YES